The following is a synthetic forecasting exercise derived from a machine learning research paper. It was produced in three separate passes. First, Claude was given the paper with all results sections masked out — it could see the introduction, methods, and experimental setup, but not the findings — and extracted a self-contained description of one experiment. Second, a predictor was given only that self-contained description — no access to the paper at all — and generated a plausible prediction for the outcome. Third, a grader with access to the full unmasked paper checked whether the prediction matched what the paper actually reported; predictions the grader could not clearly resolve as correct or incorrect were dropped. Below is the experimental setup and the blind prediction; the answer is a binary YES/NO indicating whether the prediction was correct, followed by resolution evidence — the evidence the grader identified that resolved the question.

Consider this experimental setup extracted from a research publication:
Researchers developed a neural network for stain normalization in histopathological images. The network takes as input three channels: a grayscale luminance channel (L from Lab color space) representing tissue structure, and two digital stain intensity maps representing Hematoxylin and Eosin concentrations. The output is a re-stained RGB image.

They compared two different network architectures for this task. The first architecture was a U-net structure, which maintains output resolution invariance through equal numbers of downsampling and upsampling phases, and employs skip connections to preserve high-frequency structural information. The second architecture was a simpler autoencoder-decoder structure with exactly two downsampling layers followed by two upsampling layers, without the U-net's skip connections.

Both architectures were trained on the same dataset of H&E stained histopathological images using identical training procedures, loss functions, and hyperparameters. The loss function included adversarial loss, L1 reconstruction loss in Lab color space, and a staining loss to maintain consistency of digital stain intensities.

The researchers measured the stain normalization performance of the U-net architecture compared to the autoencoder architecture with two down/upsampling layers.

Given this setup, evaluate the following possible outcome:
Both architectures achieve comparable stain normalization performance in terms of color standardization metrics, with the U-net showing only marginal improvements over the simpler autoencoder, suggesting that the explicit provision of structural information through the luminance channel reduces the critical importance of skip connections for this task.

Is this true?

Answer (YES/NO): NO